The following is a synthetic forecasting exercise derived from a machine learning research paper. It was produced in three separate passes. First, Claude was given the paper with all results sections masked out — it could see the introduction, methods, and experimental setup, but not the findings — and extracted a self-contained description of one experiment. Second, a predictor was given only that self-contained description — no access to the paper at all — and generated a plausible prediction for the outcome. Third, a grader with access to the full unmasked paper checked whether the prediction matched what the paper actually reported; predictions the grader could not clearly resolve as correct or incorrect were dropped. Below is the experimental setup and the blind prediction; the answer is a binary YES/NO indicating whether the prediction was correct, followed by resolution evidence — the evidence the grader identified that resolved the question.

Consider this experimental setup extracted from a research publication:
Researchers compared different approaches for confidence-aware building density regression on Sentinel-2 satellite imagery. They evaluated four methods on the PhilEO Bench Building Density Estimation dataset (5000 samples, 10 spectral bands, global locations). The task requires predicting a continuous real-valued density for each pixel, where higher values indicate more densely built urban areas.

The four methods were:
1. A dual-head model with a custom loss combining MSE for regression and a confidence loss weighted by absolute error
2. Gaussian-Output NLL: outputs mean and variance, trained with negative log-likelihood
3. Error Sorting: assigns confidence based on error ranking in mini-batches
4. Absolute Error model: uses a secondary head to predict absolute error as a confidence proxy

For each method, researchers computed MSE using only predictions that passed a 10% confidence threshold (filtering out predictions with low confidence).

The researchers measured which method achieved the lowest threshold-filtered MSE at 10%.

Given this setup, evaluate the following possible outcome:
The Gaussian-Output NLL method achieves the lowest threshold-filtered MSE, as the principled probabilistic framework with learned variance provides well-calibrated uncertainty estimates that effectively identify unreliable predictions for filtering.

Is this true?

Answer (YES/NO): NO